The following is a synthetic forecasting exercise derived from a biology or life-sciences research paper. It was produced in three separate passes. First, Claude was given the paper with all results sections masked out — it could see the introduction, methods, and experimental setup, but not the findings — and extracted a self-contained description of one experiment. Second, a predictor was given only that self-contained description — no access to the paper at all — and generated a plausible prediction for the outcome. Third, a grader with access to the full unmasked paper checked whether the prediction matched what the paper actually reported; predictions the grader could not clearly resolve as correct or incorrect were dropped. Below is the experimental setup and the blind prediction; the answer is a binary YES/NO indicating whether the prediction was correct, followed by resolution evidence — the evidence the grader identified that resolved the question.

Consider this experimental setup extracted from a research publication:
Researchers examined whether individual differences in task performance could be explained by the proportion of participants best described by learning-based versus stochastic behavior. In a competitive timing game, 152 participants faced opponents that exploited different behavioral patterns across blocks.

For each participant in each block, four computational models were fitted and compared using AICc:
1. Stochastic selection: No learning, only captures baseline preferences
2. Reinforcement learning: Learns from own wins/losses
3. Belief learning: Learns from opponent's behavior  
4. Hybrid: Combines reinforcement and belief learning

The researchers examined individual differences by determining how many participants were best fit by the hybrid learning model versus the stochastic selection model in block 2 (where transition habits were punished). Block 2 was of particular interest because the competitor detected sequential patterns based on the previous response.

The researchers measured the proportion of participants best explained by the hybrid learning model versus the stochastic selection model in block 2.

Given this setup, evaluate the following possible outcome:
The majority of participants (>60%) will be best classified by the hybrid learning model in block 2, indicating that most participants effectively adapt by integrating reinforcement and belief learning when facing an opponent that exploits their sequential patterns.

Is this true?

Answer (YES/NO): YES